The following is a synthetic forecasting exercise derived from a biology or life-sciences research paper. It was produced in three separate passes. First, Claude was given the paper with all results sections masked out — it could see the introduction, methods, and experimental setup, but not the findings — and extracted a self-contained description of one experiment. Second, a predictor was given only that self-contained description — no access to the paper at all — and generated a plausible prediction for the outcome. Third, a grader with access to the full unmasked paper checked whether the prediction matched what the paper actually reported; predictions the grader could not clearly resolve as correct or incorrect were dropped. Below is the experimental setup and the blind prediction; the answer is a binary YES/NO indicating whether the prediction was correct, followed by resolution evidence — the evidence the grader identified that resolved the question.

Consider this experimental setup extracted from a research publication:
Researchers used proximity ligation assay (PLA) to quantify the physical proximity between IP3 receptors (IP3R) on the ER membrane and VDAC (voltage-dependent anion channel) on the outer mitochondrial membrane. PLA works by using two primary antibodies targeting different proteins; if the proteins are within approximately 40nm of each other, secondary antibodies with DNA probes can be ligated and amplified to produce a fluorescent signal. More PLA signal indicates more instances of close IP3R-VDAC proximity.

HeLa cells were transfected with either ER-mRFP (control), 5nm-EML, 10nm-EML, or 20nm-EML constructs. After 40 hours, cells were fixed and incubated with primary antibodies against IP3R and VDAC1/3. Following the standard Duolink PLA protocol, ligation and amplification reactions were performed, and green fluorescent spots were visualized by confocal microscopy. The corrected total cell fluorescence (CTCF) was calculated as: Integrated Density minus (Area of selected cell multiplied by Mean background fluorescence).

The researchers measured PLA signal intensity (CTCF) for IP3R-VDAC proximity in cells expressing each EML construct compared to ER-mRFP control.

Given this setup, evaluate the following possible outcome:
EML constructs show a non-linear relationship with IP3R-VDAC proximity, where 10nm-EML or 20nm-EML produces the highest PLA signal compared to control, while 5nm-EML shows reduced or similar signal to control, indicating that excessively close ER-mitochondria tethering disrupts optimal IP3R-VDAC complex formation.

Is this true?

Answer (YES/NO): YES